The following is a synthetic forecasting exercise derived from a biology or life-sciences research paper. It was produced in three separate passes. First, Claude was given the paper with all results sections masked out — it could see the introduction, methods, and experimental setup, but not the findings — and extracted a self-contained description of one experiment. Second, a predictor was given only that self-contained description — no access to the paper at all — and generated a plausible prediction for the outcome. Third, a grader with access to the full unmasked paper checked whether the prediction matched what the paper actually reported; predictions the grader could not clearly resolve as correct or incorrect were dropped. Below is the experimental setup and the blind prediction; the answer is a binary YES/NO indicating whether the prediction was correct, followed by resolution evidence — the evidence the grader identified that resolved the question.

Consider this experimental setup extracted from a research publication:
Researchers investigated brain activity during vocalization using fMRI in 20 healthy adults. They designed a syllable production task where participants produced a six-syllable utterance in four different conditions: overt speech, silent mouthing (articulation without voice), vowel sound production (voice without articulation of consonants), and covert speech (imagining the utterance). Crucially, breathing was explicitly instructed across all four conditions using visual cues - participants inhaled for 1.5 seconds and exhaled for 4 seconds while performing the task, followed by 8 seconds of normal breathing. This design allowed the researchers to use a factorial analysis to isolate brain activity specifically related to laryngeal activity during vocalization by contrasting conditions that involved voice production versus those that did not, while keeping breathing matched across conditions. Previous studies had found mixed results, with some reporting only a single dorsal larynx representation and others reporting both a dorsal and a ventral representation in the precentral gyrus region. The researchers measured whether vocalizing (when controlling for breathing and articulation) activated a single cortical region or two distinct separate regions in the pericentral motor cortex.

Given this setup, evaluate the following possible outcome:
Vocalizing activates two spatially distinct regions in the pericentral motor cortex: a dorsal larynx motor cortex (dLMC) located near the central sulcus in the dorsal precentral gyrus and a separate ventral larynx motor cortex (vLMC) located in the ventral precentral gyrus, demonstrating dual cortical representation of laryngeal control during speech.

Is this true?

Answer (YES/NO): YES